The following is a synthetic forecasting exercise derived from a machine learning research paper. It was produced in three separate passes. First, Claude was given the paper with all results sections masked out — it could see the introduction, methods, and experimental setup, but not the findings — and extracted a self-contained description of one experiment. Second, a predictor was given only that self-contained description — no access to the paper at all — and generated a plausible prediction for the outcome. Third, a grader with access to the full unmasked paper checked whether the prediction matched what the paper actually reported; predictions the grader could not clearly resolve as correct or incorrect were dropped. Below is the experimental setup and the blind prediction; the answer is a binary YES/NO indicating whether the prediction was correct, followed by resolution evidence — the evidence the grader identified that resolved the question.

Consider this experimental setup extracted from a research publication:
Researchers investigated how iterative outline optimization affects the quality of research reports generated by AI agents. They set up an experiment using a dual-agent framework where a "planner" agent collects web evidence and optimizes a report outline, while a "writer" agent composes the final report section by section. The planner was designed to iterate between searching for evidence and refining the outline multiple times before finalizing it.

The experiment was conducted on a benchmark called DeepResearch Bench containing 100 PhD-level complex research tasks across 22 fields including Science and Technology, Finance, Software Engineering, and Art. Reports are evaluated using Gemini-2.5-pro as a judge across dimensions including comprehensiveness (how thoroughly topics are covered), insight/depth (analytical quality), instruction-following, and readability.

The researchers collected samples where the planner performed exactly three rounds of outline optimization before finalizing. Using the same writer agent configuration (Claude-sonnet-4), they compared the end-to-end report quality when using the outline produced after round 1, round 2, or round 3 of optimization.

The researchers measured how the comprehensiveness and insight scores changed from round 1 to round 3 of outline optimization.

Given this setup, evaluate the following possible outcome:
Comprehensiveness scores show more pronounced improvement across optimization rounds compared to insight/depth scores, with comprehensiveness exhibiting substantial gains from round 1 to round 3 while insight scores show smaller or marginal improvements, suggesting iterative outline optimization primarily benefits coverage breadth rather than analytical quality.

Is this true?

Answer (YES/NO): NO